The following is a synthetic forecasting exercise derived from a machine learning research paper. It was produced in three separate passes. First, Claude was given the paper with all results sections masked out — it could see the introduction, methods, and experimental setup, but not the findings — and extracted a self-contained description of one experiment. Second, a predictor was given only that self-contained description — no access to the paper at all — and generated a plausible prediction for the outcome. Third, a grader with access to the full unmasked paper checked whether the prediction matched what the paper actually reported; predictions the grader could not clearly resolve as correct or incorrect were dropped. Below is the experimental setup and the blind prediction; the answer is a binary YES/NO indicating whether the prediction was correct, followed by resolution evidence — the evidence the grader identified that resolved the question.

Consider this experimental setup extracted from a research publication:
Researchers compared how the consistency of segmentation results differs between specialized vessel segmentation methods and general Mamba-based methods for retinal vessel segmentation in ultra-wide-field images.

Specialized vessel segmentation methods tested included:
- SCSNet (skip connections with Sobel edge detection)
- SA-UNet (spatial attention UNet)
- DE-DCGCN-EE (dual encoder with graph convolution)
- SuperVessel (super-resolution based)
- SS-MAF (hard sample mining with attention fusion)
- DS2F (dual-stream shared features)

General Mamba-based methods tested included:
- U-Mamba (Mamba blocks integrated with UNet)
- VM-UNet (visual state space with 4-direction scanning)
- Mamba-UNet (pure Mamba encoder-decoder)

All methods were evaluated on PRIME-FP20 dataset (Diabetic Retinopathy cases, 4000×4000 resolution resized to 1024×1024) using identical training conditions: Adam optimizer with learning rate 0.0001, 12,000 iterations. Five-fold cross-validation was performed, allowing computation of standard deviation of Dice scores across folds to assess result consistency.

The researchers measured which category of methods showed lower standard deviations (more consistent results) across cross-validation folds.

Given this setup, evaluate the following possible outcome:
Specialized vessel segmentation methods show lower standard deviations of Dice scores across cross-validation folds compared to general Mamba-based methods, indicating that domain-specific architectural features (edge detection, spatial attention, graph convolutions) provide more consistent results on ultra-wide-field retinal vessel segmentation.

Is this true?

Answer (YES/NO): NO